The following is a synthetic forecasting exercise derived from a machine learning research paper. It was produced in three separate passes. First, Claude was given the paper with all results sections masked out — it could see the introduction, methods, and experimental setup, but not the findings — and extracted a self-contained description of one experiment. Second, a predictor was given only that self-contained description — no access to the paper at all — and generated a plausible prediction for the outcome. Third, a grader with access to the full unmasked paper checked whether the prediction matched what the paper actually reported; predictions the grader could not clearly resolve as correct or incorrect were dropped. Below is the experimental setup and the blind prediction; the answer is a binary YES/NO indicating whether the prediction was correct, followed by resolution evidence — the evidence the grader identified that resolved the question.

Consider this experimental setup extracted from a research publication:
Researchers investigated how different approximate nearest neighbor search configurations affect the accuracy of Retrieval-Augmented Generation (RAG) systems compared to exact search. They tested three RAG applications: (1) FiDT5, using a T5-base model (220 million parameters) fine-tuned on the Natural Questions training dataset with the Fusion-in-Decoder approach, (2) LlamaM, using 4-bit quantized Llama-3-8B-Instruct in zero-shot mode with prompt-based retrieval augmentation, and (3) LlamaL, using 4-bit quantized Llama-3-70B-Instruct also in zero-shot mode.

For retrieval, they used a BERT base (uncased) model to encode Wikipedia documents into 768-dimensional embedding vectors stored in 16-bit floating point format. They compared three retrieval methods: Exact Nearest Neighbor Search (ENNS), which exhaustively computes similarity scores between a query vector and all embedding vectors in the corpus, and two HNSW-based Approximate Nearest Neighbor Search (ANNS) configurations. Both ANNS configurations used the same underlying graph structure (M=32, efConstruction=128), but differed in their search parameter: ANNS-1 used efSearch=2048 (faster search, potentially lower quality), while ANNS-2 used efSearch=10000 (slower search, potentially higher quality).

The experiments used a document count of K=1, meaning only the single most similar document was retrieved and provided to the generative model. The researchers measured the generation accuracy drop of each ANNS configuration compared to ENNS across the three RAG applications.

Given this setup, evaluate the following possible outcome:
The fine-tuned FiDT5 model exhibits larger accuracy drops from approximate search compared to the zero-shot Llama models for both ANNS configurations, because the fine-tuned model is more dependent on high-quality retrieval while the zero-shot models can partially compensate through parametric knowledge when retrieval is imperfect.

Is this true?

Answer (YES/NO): NO